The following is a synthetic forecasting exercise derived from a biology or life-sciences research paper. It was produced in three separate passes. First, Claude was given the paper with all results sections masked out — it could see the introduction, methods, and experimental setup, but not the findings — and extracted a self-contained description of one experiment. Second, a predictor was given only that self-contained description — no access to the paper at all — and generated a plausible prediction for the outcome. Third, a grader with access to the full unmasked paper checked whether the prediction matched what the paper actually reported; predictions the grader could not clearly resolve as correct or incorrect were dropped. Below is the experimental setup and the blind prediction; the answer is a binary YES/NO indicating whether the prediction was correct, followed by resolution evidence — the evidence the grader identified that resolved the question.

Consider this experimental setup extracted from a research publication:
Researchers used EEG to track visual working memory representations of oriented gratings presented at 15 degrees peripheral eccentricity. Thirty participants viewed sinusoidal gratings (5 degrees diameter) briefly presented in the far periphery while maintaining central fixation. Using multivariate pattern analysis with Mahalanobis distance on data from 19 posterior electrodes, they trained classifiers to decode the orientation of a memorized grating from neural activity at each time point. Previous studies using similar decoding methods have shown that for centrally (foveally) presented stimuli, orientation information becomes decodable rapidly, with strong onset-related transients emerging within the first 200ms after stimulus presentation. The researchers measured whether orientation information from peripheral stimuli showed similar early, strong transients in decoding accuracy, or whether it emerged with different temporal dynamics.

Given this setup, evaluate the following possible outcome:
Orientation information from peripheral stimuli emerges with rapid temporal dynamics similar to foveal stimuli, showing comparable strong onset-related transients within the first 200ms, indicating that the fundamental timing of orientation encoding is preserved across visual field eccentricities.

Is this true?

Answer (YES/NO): NO